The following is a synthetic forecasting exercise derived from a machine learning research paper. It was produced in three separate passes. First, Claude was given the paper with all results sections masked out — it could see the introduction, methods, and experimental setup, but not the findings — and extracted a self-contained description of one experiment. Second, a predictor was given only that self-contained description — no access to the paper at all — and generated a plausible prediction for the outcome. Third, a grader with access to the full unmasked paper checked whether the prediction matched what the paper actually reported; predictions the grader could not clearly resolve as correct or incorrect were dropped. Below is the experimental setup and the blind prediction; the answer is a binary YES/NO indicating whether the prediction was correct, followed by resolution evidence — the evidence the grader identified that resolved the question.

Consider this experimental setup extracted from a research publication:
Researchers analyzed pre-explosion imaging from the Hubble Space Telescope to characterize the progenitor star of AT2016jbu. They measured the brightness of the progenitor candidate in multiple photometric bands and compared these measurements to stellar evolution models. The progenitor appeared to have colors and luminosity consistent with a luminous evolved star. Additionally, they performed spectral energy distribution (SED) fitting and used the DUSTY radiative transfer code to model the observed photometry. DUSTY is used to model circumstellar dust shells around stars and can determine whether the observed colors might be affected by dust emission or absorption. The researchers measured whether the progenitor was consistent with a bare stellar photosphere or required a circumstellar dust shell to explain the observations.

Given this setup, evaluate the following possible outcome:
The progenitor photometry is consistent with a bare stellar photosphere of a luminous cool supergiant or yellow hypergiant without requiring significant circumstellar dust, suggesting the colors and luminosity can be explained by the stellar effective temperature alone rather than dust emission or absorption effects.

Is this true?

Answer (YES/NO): NO